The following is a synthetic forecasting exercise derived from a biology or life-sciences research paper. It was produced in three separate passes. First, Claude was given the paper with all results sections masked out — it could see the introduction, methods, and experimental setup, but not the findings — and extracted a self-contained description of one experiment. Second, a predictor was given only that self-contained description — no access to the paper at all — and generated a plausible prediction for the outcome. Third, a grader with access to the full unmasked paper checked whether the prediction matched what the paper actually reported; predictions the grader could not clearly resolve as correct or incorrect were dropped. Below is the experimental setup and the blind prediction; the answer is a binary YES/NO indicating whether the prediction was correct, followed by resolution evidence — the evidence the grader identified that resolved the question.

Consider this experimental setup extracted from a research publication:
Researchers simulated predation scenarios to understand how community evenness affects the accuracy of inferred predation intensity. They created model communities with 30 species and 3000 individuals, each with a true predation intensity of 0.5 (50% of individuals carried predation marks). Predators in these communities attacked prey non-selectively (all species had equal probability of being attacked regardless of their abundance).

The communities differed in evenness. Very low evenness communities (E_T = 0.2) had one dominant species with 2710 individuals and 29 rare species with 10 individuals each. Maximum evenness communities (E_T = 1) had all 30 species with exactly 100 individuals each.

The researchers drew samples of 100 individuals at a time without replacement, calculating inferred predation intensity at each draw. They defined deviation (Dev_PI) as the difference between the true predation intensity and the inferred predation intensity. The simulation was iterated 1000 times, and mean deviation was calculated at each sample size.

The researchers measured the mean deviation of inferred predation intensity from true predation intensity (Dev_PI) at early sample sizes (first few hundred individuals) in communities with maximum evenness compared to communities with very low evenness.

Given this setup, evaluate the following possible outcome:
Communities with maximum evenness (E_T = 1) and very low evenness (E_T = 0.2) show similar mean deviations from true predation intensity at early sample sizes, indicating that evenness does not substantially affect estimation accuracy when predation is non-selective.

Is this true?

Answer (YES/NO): YES